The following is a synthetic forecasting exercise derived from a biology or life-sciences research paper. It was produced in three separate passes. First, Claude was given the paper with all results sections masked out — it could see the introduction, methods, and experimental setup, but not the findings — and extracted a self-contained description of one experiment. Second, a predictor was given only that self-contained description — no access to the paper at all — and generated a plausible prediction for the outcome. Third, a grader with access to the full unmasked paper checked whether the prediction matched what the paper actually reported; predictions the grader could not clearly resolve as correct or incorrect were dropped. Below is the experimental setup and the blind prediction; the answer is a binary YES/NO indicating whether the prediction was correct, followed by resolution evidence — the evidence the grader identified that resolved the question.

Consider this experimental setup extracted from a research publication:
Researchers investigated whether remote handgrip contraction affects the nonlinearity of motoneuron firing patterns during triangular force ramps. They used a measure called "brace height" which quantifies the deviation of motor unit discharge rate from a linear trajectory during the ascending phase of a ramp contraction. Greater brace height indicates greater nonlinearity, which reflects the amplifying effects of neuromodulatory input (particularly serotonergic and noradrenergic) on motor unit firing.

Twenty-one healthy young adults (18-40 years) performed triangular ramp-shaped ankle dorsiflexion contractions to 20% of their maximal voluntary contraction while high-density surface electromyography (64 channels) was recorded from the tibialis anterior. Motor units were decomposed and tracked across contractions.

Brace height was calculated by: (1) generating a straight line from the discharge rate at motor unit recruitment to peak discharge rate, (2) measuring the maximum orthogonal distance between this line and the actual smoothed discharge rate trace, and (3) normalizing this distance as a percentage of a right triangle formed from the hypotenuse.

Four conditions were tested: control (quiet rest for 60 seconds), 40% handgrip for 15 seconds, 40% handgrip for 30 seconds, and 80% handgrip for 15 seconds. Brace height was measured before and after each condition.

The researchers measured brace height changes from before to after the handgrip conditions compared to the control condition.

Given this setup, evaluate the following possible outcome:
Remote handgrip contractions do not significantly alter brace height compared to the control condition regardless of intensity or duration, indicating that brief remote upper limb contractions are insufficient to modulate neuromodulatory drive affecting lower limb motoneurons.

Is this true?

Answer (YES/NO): NO